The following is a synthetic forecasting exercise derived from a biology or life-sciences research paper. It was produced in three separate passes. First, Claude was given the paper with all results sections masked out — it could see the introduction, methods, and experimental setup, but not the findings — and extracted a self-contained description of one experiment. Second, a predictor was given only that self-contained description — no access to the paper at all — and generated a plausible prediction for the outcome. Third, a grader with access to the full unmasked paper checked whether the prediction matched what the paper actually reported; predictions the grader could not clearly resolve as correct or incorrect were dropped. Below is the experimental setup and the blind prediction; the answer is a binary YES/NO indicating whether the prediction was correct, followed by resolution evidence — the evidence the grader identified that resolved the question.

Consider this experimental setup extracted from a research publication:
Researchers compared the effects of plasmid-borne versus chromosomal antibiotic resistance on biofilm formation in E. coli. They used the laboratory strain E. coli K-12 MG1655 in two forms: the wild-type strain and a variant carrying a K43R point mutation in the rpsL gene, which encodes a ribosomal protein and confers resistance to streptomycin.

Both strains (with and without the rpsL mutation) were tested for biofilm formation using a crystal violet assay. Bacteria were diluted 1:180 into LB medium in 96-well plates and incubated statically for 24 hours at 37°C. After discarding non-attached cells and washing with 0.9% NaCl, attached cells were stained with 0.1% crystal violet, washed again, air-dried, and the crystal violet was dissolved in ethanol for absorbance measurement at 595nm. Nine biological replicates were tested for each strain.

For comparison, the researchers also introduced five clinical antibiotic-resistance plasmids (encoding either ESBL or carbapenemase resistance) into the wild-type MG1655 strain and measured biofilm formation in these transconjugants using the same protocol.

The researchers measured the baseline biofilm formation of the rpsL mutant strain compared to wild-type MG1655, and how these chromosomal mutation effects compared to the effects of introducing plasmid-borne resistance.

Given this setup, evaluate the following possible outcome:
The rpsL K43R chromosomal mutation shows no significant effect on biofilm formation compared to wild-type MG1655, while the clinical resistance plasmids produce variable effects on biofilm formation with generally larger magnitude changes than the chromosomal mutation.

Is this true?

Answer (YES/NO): NO